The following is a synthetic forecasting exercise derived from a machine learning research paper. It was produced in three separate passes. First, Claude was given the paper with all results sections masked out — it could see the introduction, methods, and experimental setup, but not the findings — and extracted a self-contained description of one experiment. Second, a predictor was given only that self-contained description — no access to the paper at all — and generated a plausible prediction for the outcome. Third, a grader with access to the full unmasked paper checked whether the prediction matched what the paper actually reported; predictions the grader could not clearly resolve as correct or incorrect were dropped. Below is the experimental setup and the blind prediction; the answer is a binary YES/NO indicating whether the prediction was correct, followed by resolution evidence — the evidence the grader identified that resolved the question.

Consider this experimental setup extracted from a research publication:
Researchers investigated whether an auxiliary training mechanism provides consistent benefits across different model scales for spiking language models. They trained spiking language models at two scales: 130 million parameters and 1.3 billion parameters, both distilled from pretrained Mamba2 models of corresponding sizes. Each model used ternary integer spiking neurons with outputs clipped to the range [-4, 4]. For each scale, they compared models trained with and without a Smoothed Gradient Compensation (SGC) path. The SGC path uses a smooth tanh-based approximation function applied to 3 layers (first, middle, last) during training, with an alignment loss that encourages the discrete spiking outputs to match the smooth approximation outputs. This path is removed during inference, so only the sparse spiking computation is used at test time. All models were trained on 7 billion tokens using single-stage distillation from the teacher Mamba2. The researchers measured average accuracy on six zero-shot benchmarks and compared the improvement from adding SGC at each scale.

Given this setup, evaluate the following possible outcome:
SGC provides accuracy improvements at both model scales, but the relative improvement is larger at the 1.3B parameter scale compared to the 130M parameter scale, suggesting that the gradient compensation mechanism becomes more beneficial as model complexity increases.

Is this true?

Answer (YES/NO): YES